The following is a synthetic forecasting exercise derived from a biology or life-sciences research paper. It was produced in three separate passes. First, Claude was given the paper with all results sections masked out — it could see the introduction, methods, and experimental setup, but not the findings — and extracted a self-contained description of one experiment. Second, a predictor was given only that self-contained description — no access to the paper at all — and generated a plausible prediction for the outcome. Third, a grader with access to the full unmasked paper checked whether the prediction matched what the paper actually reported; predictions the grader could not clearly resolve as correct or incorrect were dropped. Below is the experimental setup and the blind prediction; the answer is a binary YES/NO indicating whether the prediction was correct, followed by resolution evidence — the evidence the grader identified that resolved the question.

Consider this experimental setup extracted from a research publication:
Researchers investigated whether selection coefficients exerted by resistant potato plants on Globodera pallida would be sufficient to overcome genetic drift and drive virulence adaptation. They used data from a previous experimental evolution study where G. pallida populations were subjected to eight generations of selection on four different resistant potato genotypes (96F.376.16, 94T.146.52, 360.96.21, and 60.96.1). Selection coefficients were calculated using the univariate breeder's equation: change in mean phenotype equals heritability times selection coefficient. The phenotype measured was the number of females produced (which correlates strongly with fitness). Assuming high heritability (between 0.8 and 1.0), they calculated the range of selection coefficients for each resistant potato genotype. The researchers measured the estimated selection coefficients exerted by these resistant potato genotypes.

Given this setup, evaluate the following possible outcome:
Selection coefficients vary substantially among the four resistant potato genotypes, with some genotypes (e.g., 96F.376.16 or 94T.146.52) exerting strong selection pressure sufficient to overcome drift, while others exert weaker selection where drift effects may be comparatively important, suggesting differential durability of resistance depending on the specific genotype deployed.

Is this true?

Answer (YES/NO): NO